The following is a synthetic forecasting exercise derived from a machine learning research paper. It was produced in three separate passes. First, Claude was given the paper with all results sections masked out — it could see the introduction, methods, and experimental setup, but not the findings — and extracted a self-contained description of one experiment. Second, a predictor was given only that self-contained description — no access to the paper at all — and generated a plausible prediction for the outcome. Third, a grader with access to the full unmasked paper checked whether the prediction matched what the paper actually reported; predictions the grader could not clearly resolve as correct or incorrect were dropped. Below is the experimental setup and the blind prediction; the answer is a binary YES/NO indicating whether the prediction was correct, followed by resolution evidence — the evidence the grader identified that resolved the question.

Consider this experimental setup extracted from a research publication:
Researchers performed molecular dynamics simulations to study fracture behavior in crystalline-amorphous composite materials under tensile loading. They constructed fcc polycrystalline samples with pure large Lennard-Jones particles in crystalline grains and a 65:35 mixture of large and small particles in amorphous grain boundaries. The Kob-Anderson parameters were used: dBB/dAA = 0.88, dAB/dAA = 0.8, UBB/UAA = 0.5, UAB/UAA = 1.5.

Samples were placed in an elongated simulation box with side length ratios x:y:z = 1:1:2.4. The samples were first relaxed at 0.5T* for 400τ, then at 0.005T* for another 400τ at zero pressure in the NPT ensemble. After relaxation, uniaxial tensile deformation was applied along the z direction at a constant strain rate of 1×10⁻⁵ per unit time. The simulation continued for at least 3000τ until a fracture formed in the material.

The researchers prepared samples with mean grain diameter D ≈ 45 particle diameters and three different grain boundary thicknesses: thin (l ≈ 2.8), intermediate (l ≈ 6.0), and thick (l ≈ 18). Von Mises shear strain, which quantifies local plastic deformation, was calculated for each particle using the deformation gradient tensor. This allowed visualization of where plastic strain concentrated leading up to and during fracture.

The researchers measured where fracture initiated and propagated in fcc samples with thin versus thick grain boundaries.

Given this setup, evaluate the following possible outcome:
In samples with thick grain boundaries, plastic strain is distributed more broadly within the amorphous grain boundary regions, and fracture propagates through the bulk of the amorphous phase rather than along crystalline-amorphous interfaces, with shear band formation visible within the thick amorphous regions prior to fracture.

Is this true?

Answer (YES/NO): YES